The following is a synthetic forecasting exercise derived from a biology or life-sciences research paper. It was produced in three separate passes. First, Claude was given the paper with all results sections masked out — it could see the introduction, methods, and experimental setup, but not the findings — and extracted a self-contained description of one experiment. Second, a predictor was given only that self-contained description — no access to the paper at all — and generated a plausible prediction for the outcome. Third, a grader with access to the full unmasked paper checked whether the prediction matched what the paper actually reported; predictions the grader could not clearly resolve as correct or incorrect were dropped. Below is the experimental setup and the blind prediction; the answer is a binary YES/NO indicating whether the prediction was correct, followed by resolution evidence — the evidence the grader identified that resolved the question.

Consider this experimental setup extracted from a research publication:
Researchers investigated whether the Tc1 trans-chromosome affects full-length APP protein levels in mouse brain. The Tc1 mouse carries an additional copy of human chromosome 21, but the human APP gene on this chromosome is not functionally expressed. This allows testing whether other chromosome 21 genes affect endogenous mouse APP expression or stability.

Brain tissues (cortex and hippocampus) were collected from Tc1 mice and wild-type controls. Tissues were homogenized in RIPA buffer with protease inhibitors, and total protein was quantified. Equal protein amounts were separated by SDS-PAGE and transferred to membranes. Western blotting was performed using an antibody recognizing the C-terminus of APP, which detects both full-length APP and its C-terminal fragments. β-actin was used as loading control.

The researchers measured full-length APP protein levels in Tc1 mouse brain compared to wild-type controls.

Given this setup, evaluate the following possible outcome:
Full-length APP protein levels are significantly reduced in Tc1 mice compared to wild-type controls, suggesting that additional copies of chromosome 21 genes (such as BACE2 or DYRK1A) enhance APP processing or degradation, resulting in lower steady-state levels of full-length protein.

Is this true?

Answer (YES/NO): NO